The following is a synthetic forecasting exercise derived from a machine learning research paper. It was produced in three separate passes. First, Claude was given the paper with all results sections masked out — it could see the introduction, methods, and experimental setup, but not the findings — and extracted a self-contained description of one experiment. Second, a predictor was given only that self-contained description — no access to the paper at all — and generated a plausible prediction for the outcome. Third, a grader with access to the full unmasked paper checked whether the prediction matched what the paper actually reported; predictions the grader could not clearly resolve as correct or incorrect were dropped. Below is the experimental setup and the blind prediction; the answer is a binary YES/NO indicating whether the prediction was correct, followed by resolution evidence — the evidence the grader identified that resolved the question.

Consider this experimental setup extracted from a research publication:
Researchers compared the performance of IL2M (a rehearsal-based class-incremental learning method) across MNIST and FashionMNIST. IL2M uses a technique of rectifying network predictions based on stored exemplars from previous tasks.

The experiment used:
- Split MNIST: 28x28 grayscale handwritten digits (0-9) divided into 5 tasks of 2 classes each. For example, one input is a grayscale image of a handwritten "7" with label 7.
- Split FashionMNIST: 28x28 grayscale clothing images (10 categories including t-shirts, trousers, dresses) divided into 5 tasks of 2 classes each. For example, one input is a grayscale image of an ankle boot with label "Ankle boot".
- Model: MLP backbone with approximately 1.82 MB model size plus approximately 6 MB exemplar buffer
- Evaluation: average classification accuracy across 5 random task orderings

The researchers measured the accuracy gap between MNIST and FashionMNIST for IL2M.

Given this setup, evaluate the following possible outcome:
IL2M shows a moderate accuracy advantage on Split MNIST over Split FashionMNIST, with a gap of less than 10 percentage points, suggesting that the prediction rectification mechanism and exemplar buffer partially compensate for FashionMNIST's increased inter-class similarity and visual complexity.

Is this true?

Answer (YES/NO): NO